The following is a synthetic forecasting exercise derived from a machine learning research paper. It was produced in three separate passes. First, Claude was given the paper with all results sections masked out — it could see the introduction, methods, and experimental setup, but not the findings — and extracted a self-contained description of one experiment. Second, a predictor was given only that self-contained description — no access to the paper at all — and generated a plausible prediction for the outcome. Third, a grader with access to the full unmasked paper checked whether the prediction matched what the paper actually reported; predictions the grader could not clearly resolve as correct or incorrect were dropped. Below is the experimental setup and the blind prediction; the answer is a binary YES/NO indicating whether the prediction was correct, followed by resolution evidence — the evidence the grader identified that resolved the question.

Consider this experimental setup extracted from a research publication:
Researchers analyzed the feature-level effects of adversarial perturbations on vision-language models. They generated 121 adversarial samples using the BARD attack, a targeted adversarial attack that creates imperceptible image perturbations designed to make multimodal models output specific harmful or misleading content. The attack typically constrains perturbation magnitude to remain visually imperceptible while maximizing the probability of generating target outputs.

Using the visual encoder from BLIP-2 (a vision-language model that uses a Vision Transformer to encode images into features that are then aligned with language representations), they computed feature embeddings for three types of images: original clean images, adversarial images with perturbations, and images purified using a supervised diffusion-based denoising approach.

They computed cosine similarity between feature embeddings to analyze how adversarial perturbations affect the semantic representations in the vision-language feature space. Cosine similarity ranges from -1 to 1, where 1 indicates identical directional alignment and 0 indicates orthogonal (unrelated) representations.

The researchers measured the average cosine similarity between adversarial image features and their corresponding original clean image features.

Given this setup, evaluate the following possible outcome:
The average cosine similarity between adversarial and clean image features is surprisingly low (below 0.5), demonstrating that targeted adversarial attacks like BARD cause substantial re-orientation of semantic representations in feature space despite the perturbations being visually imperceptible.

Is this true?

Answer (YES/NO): YES